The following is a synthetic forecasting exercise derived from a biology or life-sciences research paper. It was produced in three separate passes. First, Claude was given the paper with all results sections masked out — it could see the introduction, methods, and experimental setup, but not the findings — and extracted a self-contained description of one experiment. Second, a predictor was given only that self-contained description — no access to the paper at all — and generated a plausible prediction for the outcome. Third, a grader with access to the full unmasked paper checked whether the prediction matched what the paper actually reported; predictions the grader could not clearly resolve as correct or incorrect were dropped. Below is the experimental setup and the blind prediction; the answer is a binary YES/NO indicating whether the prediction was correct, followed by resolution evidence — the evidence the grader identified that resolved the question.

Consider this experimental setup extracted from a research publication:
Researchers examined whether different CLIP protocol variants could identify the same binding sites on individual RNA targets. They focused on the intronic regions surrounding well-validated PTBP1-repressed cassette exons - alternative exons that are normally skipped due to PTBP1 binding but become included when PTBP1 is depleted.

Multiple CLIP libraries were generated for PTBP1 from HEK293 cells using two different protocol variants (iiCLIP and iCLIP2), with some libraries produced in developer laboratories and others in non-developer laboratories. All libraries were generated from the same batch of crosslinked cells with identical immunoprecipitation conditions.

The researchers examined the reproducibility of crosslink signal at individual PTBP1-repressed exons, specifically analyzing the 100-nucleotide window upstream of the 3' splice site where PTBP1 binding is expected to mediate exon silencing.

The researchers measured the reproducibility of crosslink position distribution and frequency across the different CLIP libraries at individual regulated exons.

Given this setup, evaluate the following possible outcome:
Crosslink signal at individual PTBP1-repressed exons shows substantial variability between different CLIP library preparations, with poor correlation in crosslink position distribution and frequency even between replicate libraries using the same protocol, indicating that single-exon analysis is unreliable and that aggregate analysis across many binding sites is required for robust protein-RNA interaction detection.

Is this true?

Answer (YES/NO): NO